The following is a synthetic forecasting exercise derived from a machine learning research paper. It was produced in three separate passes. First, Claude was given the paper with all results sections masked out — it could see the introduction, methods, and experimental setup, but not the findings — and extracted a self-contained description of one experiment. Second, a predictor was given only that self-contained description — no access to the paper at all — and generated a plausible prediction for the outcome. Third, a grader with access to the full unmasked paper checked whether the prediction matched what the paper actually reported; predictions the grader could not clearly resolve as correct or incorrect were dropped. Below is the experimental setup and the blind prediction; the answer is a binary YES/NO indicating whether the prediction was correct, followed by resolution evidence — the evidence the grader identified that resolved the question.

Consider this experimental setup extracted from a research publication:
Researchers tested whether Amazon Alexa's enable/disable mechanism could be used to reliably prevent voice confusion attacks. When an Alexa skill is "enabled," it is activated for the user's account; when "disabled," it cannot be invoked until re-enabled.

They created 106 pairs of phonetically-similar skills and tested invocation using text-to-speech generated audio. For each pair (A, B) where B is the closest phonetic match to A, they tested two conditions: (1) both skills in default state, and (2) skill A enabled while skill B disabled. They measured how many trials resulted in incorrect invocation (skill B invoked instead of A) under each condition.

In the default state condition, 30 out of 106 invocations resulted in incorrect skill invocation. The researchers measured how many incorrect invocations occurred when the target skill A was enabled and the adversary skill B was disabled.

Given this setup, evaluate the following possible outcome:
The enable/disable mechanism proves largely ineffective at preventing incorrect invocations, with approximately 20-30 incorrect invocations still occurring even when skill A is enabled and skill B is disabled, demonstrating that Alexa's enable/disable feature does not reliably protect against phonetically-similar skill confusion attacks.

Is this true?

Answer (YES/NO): NO